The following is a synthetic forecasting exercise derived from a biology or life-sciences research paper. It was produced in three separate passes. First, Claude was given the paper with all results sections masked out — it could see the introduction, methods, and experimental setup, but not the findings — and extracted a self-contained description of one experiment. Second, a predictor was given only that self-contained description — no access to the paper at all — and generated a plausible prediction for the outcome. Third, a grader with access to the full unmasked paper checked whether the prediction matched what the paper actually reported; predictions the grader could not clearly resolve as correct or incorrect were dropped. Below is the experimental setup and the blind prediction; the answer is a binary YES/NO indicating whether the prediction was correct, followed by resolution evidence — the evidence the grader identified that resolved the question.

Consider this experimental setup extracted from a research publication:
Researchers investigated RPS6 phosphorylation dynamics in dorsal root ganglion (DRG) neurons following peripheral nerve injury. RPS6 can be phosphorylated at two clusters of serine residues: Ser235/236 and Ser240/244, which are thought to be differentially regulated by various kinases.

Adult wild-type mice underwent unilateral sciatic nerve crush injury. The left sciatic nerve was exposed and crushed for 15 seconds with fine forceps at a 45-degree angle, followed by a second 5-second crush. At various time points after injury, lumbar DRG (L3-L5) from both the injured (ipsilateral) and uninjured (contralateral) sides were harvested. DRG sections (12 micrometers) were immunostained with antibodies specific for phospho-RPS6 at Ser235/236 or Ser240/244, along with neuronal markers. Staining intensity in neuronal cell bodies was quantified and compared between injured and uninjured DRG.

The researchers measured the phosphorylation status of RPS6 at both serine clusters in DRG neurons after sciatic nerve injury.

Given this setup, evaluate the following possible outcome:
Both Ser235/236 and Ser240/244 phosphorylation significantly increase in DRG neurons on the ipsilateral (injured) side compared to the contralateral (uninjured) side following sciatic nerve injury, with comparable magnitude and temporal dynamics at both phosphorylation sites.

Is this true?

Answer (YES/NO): NO